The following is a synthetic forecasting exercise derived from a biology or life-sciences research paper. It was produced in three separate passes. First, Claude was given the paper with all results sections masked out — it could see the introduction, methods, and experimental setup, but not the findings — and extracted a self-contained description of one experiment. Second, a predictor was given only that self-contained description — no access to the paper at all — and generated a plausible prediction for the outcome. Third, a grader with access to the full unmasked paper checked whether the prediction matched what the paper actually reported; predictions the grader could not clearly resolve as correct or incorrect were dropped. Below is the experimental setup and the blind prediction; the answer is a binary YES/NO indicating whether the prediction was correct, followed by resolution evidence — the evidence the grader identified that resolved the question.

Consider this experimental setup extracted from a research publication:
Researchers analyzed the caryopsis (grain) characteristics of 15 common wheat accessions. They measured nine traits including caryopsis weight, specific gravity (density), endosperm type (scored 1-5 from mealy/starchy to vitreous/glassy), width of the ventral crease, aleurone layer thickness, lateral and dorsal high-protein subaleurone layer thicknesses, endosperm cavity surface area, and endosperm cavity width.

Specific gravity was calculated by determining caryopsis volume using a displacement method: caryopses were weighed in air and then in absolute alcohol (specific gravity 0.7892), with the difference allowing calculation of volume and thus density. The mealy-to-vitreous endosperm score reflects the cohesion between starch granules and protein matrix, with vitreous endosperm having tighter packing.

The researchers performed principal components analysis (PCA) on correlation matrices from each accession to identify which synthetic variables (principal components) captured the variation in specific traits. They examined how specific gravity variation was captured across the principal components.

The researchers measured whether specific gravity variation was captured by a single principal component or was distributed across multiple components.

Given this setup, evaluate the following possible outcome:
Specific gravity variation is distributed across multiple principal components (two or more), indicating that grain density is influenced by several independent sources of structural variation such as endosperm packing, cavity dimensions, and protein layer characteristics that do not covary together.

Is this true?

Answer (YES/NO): YES